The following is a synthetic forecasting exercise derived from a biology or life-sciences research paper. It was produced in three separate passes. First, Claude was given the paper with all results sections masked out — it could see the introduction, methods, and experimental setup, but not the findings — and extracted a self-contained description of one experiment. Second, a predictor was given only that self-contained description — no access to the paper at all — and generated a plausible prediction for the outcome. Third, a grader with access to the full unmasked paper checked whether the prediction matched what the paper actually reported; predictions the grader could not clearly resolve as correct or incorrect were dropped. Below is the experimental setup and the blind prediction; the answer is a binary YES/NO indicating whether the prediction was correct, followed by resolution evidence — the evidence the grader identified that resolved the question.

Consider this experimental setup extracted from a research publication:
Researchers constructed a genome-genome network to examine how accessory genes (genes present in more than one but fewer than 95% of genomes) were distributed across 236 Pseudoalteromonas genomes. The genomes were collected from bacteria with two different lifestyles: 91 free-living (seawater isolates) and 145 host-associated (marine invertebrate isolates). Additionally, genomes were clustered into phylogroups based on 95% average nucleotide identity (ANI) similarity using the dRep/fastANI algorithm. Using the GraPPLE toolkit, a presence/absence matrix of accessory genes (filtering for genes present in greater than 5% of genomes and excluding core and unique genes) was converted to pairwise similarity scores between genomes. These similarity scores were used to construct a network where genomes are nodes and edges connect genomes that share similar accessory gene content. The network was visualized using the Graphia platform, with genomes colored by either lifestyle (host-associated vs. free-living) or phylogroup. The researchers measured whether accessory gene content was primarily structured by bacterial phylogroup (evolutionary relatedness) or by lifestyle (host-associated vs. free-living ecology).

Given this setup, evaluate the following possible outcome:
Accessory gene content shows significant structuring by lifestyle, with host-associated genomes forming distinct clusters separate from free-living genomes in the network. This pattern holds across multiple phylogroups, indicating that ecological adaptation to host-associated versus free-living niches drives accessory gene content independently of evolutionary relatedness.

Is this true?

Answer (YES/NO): NO